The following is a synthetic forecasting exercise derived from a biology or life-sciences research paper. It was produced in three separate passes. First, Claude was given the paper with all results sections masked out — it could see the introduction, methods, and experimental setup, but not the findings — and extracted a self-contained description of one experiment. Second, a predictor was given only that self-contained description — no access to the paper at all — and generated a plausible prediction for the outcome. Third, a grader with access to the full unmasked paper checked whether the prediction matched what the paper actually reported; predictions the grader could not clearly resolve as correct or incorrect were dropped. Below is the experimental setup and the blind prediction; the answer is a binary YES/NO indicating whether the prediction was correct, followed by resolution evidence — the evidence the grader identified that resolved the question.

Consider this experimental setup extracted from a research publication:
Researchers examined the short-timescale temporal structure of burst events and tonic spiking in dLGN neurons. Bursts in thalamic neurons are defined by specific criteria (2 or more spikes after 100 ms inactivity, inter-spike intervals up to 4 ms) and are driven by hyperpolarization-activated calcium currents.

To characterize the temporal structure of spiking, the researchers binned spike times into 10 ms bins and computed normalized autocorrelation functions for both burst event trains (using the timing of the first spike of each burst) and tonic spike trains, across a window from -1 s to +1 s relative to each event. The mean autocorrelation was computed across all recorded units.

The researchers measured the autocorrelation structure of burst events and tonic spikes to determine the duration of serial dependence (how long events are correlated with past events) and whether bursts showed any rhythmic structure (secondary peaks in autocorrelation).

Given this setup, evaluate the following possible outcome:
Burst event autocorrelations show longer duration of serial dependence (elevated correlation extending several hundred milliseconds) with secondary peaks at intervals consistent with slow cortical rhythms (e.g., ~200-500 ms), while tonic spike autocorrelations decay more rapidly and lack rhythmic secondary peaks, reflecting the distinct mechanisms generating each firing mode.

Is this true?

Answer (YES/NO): NO